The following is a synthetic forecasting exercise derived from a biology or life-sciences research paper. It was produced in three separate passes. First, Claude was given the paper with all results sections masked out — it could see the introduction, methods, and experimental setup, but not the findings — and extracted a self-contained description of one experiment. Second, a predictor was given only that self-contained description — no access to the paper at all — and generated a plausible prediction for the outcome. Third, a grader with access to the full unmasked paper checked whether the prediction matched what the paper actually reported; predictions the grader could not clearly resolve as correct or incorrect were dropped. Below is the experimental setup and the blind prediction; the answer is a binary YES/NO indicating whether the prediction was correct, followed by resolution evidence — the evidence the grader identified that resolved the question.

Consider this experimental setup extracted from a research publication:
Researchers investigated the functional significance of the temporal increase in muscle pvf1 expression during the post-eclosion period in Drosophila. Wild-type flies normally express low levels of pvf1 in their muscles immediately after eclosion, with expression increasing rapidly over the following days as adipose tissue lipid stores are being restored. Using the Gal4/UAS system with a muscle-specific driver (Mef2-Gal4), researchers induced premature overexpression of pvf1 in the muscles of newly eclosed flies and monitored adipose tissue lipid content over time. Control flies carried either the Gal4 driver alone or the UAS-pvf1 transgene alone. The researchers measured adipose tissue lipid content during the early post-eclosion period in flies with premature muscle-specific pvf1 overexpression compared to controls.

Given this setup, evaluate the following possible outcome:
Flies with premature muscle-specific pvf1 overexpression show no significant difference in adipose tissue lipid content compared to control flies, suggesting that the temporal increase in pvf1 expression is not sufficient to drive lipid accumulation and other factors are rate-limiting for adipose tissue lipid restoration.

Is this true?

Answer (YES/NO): NO